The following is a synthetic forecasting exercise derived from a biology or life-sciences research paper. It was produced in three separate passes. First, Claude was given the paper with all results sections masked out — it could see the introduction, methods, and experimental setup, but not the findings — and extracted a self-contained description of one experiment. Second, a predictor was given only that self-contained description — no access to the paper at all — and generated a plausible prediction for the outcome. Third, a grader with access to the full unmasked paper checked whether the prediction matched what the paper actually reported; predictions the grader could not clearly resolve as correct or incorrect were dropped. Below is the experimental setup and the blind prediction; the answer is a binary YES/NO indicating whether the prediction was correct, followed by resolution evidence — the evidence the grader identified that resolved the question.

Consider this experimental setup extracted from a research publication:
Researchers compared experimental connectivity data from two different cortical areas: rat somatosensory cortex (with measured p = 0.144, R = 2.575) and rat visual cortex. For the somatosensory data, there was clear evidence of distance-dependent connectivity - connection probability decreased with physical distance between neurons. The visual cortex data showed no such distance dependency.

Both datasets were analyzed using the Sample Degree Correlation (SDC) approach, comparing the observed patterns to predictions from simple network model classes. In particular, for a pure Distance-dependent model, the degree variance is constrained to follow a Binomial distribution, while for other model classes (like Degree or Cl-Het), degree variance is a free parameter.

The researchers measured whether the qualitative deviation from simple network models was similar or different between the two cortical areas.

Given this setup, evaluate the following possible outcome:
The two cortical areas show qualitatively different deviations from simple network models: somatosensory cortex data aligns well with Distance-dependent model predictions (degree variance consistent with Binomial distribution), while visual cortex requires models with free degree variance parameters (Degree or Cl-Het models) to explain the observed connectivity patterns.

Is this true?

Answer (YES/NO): NO